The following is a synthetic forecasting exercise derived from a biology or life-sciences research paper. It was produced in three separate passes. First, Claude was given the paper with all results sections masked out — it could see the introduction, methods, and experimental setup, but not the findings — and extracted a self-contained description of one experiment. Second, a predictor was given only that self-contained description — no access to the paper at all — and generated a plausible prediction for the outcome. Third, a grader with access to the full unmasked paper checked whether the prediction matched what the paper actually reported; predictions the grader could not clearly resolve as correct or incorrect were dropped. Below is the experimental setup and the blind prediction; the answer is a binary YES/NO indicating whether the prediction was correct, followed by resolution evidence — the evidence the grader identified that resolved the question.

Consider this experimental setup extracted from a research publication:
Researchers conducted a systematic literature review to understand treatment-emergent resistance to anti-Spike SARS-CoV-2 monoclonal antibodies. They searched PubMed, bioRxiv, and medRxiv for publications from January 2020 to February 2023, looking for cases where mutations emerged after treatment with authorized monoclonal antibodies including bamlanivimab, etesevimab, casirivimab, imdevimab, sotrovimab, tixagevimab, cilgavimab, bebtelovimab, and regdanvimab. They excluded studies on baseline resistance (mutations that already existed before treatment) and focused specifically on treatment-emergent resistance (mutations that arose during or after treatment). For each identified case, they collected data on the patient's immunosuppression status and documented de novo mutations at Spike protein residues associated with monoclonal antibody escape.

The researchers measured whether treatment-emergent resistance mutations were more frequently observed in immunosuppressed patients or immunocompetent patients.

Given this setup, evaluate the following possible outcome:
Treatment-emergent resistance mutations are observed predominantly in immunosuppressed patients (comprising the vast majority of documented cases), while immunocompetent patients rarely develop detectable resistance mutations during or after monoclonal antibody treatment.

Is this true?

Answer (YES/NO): YES